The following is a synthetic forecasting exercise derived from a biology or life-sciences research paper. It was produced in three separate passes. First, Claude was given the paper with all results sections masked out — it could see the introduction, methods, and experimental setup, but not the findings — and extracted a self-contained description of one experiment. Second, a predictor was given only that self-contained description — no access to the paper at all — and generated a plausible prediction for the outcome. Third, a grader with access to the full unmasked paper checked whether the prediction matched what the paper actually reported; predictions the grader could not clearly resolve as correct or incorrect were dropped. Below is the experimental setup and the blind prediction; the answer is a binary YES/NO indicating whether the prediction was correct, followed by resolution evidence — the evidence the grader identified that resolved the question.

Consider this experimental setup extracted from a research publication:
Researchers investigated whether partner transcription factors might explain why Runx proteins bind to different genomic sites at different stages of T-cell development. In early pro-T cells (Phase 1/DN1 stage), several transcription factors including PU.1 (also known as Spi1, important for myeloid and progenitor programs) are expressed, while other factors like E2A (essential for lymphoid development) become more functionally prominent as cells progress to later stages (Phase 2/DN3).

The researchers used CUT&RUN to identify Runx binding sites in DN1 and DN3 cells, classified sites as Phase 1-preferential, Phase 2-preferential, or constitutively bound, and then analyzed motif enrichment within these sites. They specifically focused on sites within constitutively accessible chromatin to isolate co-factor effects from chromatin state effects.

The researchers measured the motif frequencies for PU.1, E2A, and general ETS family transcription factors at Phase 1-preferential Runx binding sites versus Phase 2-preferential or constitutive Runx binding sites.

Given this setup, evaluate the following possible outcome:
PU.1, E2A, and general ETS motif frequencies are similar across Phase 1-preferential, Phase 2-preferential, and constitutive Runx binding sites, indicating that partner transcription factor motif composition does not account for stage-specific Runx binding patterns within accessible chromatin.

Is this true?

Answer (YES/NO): NO